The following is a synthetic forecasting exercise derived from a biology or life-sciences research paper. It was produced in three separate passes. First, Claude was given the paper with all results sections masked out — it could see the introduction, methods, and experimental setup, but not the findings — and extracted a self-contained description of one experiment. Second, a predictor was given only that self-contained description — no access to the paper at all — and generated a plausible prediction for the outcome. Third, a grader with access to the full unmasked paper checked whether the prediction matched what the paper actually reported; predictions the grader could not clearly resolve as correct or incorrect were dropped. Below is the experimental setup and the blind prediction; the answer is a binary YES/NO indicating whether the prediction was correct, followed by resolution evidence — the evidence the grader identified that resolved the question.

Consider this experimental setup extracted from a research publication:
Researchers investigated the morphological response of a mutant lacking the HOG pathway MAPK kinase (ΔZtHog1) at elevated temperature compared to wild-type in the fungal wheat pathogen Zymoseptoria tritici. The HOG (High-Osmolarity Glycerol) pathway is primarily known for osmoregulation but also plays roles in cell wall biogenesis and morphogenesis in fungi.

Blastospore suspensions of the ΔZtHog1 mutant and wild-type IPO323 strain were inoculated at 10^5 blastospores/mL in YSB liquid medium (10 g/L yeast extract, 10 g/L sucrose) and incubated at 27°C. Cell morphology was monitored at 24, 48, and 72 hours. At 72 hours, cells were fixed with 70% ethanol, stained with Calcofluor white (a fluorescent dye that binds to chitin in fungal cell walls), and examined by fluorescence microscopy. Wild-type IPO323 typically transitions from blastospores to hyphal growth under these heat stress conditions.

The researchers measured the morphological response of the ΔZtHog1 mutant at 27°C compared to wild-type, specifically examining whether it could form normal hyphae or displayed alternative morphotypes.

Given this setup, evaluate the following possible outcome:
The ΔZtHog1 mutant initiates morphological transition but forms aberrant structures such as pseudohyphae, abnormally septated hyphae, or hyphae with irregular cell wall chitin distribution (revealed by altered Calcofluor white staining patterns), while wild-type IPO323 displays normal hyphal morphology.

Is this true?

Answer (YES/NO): NO